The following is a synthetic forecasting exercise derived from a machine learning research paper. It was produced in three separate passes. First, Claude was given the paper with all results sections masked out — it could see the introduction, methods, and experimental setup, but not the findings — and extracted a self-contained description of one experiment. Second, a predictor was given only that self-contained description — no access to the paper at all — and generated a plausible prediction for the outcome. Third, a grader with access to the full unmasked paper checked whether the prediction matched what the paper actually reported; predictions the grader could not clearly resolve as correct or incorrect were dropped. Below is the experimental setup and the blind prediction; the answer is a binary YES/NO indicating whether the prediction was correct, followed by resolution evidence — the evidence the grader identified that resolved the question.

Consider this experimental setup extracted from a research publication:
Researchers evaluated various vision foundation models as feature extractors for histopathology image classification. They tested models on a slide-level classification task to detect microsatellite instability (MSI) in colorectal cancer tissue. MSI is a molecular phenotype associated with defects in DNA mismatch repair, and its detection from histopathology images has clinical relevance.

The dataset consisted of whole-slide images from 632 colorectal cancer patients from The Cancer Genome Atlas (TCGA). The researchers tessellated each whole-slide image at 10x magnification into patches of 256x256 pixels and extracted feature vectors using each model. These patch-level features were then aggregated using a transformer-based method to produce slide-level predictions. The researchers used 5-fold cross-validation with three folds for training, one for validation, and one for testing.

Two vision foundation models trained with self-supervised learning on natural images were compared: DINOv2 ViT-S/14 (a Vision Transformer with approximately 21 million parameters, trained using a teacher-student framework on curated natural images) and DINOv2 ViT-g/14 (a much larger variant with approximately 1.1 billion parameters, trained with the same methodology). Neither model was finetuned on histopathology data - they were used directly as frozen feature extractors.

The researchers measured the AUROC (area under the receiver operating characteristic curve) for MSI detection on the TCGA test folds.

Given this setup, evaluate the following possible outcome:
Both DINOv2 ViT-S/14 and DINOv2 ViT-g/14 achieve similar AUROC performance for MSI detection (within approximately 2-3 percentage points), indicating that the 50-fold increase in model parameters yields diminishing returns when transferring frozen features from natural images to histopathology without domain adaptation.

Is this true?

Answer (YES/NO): NO